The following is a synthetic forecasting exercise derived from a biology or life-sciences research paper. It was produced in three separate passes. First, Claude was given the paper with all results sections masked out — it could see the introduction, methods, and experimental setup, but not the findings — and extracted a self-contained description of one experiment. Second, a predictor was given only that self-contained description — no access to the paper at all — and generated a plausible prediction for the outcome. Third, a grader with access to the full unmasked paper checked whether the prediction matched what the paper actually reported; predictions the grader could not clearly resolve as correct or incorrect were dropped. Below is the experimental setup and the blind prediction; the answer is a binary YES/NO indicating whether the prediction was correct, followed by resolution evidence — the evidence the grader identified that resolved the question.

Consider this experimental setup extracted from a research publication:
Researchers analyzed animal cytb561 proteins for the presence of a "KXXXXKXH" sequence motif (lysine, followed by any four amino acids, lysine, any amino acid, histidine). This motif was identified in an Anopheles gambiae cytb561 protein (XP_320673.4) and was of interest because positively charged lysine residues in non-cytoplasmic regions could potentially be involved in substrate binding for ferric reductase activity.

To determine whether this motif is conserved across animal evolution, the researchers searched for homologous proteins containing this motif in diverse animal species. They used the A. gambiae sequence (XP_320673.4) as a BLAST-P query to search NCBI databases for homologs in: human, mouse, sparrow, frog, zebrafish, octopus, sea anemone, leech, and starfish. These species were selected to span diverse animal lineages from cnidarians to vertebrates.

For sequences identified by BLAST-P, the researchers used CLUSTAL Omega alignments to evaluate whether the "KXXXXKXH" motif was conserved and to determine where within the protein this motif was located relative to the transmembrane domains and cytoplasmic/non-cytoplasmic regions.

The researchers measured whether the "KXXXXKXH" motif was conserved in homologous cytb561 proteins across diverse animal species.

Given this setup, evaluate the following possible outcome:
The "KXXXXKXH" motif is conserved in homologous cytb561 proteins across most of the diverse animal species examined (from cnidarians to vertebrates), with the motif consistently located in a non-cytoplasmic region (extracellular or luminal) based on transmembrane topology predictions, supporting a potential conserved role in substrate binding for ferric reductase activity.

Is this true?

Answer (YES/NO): YES